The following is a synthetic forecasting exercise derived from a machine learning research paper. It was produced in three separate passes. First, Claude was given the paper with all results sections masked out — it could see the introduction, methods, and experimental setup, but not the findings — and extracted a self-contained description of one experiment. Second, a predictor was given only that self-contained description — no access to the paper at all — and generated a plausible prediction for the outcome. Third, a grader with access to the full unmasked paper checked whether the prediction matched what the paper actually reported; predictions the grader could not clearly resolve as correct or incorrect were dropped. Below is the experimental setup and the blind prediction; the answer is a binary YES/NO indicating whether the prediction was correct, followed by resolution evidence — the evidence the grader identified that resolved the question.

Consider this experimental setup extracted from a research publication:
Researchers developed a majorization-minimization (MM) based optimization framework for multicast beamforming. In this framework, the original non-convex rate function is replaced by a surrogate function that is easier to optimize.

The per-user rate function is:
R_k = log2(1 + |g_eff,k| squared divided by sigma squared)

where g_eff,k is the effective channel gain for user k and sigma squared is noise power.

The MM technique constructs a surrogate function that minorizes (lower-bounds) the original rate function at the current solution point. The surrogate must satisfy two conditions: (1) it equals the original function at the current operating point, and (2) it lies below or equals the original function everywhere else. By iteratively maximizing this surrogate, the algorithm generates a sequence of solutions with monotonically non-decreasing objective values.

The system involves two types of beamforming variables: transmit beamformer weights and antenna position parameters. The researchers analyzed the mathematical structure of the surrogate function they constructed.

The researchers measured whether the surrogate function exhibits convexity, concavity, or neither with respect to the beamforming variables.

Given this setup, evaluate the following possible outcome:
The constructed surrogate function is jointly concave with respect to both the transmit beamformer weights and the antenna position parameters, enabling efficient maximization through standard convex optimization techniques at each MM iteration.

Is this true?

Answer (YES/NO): NO